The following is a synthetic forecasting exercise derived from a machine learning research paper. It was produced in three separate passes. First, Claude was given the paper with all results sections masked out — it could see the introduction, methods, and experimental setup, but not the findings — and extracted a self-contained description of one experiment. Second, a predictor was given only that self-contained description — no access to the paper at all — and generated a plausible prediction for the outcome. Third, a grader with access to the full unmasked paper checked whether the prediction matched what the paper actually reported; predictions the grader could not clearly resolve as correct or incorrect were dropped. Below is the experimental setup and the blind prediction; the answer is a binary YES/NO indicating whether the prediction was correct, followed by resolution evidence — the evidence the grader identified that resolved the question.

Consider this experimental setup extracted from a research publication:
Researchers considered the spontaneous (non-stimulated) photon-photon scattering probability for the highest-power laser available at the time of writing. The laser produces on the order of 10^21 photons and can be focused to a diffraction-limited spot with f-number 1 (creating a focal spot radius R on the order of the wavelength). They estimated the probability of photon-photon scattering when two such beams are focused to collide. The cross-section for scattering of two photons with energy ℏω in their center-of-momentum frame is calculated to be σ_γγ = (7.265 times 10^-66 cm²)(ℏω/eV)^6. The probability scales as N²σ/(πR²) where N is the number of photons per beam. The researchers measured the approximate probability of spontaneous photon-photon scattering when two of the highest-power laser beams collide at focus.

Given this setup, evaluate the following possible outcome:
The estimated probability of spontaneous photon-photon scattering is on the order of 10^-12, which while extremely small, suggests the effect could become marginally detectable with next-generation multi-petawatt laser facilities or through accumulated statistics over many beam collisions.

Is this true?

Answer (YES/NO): NO